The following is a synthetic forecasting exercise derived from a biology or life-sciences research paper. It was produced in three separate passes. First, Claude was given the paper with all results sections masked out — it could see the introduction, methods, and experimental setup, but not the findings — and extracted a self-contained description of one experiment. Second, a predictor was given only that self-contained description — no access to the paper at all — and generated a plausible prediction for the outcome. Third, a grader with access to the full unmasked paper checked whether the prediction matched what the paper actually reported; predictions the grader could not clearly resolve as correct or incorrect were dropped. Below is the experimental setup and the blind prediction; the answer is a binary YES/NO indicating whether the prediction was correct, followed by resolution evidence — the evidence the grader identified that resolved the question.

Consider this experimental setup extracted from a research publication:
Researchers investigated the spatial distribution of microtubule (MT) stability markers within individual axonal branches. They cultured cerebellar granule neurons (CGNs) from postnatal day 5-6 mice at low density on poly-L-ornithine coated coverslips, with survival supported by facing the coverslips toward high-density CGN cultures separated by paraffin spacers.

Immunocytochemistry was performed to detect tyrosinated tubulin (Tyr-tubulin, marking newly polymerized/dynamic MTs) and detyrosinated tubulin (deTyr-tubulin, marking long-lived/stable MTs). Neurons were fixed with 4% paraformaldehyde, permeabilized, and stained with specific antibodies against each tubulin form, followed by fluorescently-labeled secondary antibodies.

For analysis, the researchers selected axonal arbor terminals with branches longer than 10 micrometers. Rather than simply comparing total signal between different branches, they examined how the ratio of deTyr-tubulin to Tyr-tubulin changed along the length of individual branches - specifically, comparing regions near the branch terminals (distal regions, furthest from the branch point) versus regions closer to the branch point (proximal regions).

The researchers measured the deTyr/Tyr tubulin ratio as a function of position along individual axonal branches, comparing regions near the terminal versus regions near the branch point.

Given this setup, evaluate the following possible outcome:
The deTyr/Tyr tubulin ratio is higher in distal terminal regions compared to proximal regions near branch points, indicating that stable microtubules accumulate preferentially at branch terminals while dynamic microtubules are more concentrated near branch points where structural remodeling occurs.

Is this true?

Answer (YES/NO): NO